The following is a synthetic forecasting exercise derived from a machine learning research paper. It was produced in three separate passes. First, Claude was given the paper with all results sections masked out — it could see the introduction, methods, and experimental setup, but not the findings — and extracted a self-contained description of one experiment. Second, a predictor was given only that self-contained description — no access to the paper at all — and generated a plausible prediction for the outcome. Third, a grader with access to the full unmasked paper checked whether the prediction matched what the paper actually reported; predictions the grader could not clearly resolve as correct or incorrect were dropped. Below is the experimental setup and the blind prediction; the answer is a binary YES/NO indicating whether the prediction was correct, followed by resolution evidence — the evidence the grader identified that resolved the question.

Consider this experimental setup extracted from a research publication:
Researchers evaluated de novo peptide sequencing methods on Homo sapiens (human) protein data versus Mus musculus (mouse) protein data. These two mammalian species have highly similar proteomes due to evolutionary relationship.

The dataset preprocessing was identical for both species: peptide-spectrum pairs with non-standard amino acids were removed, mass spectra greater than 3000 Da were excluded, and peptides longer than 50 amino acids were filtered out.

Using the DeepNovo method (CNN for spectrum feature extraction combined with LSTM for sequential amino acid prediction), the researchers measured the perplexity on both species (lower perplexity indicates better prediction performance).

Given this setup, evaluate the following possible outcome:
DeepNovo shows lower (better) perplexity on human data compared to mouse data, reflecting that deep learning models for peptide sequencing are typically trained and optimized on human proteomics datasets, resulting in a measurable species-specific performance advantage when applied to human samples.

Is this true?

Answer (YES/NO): NO